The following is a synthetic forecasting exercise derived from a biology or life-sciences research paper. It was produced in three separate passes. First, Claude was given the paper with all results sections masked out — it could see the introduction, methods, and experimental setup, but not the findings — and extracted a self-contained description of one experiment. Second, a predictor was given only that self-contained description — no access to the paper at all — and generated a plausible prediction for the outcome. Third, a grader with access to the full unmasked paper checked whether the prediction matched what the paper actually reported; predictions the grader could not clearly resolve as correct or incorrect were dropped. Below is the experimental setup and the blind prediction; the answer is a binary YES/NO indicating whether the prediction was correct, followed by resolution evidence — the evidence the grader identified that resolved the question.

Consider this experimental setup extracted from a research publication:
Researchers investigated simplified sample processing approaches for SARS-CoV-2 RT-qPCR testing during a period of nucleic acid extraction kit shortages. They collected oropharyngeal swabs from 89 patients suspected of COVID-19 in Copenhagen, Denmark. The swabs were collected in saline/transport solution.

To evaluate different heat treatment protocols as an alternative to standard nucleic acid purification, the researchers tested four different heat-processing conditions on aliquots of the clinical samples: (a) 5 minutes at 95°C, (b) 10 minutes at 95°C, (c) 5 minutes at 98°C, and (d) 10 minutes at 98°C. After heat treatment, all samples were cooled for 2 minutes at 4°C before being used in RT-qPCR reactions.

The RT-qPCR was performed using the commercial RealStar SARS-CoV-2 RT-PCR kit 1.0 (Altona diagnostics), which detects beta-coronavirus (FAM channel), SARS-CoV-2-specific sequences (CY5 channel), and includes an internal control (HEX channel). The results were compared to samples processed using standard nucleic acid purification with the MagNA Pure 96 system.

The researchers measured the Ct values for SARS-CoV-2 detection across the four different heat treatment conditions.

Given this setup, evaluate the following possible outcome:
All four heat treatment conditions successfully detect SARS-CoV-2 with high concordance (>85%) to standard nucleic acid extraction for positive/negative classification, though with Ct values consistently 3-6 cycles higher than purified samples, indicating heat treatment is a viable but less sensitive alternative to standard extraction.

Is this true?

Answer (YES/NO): NO